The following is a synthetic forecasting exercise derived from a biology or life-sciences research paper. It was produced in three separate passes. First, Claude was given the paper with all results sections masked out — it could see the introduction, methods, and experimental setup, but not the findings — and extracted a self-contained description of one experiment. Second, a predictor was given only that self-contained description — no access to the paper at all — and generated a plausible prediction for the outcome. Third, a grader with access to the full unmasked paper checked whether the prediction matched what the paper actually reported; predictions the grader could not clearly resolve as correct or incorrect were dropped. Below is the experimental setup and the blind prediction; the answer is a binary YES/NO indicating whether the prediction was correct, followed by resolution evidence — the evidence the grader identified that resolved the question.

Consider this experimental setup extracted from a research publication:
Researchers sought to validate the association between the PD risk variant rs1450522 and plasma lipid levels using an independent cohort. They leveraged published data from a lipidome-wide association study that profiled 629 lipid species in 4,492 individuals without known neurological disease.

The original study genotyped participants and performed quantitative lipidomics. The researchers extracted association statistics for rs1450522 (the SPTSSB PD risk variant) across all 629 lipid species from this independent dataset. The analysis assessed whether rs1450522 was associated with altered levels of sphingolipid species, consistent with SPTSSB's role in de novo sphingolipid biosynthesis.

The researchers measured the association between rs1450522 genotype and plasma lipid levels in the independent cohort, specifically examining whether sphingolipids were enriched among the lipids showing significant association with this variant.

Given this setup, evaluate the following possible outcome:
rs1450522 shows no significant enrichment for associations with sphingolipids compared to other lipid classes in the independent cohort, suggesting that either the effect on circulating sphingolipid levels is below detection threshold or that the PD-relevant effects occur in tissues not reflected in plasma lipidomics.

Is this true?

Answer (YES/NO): NO